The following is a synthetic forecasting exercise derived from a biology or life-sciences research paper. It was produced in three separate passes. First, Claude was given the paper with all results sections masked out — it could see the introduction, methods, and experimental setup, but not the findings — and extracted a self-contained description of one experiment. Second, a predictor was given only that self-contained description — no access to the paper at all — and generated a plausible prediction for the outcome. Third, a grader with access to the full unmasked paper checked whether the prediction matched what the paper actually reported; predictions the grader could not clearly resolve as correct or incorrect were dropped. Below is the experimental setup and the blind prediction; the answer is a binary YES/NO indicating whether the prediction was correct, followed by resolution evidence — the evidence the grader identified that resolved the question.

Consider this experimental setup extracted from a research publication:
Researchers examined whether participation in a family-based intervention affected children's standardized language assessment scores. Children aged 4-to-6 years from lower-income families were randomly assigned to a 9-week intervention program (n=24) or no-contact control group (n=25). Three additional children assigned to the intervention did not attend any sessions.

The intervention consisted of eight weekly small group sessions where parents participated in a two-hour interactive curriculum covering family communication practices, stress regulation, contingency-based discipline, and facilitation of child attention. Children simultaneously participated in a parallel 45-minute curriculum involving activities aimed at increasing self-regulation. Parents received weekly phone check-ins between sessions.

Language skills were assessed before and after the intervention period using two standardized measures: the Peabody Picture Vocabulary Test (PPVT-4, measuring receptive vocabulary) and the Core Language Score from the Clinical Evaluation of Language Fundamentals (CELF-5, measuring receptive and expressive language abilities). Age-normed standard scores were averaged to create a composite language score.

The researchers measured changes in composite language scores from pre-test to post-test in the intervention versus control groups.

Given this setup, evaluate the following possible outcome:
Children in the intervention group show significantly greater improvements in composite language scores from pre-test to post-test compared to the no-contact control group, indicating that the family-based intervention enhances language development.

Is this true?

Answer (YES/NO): NO